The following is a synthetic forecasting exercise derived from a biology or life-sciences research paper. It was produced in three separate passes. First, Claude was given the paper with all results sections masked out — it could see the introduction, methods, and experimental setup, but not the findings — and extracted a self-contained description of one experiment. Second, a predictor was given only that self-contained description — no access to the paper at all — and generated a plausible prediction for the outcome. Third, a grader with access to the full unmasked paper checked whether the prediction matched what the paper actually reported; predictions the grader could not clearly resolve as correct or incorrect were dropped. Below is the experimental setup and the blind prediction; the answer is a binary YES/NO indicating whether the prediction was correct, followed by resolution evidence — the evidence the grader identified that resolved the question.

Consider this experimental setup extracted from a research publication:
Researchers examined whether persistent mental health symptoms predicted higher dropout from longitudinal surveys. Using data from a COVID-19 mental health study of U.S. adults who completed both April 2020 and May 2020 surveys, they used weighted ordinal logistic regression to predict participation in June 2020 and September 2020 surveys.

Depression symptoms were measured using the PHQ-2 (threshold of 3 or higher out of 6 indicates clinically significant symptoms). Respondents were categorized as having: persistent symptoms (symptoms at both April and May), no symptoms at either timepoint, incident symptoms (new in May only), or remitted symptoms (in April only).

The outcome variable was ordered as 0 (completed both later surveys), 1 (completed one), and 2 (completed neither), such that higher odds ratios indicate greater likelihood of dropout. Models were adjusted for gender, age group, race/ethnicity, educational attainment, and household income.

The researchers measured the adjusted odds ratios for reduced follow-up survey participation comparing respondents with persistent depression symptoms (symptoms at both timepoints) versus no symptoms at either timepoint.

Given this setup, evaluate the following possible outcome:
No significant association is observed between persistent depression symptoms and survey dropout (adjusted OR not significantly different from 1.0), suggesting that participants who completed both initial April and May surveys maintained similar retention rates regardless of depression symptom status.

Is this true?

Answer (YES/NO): YES